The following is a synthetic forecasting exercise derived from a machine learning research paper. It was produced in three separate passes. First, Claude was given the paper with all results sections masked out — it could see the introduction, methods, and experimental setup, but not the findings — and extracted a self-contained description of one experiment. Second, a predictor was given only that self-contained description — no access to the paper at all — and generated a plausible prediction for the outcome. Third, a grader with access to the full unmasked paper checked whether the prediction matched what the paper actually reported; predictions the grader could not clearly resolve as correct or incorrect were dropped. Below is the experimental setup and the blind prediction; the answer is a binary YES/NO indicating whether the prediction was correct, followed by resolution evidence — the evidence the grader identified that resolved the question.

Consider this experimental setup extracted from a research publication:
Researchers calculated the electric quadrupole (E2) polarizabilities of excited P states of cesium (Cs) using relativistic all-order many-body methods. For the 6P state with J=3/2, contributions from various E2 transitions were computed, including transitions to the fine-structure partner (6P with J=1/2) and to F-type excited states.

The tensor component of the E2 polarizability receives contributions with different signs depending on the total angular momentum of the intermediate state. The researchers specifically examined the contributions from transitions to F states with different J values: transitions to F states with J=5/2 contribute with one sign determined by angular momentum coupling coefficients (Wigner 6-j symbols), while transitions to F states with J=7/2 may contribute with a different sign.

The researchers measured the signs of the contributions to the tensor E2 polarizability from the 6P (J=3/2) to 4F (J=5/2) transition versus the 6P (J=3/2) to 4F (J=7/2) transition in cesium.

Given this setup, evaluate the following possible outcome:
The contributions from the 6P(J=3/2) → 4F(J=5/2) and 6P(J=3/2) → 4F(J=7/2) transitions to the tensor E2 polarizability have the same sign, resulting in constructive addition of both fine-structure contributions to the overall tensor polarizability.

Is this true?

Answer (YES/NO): NO